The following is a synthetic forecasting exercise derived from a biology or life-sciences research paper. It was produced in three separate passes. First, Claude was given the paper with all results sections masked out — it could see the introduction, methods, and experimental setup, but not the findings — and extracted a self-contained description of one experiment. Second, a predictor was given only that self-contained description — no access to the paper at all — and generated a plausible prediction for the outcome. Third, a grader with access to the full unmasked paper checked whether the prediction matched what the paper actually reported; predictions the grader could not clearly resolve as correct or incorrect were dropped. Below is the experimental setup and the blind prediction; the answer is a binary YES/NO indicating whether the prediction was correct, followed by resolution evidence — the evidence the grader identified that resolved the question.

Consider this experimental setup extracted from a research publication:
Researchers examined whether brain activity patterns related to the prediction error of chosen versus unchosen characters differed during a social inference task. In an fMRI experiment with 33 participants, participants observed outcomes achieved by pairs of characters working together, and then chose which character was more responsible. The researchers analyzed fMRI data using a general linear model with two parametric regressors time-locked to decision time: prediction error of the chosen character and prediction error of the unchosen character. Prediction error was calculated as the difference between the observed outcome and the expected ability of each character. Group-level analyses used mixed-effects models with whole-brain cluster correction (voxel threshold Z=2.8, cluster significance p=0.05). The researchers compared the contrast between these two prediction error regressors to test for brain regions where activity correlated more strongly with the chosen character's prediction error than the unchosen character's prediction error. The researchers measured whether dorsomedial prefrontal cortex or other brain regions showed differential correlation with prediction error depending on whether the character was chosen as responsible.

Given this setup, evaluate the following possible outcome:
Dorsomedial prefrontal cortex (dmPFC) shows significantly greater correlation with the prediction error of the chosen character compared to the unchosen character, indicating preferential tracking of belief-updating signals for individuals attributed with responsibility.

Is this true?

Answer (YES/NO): YES